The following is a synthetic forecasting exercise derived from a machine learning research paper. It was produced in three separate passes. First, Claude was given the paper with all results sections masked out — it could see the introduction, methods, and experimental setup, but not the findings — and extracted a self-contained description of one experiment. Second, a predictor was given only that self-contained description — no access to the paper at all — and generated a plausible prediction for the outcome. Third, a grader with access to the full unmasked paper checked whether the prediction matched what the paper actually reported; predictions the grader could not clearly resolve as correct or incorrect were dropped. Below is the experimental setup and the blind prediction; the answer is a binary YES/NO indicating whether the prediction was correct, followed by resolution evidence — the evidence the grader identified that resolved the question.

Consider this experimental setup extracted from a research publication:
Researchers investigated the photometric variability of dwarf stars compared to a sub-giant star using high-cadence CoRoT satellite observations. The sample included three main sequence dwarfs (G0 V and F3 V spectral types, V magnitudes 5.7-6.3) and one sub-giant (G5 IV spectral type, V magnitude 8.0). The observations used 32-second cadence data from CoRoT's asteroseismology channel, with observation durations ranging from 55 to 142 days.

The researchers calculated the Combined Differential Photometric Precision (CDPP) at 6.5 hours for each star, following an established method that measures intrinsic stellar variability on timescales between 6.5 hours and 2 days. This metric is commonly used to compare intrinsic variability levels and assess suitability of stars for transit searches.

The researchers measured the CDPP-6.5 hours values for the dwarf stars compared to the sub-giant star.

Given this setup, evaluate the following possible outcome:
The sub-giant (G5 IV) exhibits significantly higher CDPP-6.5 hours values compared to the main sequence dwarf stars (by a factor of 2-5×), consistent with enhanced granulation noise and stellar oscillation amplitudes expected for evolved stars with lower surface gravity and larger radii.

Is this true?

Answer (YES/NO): YES